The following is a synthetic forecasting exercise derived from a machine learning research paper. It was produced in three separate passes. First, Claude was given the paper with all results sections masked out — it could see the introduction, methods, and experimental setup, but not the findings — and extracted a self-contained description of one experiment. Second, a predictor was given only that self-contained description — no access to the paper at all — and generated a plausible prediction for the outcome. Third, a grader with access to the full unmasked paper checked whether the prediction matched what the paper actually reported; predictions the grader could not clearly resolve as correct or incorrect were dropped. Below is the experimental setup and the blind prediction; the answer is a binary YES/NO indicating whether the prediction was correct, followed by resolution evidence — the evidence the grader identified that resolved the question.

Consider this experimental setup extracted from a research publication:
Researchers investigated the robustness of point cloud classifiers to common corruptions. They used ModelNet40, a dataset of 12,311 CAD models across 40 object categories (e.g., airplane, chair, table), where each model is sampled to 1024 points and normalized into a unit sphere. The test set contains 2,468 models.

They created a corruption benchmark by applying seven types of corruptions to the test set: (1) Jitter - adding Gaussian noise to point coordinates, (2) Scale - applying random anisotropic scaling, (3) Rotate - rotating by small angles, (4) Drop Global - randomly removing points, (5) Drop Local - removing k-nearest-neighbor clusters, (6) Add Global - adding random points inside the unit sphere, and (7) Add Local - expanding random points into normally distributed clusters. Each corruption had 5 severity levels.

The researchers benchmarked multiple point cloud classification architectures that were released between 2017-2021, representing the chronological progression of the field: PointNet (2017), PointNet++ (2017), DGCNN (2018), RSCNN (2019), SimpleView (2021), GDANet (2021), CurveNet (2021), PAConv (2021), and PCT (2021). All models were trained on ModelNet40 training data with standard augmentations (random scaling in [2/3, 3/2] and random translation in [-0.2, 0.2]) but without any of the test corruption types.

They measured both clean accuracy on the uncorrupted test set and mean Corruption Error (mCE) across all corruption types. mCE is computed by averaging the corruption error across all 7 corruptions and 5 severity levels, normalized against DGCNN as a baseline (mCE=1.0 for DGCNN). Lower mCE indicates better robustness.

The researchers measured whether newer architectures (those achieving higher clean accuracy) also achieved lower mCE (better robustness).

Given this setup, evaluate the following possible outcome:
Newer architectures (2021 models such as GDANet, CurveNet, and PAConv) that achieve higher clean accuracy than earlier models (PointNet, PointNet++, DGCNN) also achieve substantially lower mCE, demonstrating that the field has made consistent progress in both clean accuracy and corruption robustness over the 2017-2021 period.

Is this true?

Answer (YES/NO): NO